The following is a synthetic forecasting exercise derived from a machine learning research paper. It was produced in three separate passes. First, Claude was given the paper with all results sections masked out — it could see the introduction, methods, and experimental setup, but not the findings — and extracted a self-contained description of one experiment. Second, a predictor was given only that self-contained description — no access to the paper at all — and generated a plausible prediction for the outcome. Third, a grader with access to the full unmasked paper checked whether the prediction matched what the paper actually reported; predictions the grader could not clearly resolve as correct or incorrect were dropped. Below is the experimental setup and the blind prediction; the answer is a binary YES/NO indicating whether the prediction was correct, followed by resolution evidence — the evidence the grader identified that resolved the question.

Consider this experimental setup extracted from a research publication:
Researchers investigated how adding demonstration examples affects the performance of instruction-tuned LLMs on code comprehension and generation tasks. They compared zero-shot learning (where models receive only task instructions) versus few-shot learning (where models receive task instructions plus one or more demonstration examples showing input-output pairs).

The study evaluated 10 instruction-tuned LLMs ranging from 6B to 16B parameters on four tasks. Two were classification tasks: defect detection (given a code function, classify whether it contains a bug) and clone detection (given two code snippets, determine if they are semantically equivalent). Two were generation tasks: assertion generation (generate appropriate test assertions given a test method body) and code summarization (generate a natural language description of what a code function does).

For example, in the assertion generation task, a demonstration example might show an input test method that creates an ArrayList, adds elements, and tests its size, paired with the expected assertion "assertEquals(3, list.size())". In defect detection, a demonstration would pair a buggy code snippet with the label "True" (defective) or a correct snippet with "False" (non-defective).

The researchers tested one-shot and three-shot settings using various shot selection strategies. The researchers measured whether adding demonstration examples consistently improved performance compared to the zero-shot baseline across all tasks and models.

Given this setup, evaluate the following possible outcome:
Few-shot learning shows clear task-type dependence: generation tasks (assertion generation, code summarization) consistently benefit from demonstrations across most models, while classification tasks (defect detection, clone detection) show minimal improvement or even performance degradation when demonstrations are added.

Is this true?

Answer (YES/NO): YES